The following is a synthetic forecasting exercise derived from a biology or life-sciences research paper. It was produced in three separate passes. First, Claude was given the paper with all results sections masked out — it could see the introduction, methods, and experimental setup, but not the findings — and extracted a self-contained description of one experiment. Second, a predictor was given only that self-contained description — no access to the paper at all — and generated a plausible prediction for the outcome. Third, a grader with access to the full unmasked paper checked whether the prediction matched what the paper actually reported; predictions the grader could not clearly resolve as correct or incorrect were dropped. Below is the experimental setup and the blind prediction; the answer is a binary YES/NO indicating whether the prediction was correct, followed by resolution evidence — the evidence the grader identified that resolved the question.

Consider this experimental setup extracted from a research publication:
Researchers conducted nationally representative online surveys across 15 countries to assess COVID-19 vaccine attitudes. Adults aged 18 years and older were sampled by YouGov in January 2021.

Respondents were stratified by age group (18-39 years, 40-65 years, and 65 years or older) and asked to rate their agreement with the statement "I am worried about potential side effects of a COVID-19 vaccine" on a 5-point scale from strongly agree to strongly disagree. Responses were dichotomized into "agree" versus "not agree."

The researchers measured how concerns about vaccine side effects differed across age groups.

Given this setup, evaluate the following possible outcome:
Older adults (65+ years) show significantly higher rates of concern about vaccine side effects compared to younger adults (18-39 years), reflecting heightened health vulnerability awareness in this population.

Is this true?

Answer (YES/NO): NO